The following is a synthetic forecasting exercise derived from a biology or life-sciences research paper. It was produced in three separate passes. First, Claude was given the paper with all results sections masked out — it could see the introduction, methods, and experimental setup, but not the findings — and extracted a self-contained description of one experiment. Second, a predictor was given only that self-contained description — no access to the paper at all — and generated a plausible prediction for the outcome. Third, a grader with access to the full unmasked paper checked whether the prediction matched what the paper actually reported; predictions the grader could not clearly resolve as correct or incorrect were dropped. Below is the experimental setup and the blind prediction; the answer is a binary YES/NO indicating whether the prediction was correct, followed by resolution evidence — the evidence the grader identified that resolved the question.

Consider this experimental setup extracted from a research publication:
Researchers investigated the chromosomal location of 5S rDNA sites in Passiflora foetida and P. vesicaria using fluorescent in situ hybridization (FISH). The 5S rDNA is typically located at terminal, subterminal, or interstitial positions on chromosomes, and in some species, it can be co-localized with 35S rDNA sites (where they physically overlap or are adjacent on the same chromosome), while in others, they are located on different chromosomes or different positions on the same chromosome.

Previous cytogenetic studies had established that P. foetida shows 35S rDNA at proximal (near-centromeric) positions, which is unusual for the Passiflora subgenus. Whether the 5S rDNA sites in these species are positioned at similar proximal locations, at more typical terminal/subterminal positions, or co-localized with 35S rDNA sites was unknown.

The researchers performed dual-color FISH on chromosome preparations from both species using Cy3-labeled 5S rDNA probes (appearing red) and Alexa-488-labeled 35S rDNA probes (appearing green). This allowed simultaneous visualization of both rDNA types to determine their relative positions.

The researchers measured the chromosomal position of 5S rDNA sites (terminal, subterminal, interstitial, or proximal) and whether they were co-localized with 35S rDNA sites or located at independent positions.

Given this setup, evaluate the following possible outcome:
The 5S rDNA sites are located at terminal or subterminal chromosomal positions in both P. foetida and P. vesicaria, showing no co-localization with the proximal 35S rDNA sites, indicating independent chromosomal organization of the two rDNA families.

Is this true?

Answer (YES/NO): NO